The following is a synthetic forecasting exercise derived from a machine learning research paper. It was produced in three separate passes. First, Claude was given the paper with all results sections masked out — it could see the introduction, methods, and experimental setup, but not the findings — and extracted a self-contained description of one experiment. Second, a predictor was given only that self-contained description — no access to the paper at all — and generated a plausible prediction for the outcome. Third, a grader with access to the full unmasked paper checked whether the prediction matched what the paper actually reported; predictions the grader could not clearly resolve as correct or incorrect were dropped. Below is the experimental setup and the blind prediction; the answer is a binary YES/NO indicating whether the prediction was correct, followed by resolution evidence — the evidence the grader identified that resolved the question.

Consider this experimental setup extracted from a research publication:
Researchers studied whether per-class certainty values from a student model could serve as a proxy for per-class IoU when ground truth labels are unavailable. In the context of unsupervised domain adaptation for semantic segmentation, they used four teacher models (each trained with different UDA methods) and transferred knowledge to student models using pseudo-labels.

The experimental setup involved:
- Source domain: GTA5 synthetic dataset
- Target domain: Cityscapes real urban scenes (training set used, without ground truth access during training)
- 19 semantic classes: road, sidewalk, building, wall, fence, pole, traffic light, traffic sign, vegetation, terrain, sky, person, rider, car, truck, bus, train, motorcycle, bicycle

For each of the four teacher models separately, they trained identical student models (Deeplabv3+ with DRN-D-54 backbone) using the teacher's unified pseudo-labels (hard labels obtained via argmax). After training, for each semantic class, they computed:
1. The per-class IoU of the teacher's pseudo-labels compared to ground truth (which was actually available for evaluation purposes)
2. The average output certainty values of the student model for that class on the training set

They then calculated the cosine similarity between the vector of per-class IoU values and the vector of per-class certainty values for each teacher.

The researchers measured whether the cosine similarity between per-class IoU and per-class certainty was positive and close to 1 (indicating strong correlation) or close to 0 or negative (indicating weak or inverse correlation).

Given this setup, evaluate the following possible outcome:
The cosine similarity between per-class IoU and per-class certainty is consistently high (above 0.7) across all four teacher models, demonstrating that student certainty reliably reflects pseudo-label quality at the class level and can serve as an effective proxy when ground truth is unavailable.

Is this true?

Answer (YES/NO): YES